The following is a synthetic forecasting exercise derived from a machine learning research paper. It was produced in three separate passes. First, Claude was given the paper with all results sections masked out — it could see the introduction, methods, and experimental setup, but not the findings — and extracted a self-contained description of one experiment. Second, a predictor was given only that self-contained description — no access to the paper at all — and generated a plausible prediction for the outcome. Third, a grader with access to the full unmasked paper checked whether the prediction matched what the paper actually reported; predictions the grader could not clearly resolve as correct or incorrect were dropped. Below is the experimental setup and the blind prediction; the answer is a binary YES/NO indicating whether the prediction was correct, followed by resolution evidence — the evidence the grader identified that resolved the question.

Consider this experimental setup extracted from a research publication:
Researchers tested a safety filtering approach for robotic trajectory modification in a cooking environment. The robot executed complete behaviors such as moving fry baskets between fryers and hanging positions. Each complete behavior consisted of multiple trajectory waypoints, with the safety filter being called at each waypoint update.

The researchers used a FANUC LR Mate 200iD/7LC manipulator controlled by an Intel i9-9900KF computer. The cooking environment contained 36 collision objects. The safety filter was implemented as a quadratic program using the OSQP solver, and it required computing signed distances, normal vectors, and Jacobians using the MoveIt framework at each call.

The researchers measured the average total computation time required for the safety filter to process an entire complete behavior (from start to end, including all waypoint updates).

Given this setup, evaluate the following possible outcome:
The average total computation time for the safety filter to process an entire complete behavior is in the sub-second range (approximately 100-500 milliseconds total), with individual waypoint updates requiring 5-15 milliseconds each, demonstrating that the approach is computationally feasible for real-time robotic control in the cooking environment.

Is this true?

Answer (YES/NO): NO